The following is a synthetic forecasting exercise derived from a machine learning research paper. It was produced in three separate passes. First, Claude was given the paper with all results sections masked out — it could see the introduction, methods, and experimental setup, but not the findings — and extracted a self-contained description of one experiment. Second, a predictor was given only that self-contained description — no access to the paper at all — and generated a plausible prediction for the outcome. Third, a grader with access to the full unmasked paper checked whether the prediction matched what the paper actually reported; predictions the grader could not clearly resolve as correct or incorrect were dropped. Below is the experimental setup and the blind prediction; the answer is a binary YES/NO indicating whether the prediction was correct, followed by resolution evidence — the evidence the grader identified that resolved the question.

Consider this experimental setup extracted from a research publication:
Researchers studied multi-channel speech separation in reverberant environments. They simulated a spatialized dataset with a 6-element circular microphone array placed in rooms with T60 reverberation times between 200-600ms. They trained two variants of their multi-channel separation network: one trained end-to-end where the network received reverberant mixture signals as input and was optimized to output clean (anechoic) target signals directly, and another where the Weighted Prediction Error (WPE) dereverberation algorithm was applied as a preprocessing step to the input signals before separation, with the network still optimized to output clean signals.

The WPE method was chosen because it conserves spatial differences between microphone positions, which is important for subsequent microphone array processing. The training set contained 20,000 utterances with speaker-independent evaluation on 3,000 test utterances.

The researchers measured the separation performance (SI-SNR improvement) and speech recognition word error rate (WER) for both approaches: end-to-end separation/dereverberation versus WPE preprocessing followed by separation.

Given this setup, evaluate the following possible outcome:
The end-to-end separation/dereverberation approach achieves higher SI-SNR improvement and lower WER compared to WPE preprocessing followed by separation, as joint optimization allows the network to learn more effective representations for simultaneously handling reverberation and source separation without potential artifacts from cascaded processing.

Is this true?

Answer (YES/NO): NO